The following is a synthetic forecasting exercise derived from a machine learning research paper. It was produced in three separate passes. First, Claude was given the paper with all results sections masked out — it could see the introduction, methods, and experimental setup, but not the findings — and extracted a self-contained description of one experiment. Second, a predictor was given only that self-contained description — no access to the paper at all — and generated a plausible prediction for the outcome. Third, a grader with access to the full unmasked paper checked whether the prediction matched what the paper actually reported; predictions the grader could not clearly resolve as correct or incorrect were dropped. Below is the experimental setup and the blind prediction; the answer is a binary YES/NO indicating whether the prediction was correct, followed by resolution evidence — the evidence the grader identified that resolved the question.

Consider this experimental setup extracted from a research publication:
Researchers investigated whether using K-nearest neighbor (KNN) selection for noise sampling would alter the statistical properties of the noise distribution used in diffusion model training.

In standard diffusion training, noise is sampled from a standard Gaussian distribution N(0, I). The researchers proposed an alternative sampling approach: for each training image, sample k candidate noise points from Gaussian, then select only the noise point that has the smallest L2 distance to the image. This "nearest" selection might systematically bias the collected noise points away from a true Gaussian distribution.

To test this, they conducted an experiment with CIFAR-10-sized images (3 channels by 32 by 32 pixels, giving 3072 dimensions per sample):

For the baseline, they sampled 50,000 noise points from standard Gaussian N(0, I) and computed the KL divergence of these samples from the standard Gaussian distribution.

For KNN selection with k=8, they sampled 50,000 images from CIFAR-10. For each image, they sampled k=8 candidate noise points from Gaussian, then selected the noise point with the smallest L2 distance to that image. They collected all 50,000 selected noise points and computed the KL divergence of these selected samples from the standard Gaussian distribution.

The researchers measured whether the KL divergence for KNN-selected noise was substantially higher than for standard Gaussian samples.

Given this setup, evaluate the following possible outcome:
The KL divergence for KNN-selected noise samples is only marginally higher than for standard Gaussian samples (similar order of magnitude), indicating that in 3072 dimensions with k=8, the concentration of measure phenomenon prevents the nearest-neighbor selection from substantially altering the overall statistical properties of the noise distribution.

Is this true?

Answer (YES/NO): YES